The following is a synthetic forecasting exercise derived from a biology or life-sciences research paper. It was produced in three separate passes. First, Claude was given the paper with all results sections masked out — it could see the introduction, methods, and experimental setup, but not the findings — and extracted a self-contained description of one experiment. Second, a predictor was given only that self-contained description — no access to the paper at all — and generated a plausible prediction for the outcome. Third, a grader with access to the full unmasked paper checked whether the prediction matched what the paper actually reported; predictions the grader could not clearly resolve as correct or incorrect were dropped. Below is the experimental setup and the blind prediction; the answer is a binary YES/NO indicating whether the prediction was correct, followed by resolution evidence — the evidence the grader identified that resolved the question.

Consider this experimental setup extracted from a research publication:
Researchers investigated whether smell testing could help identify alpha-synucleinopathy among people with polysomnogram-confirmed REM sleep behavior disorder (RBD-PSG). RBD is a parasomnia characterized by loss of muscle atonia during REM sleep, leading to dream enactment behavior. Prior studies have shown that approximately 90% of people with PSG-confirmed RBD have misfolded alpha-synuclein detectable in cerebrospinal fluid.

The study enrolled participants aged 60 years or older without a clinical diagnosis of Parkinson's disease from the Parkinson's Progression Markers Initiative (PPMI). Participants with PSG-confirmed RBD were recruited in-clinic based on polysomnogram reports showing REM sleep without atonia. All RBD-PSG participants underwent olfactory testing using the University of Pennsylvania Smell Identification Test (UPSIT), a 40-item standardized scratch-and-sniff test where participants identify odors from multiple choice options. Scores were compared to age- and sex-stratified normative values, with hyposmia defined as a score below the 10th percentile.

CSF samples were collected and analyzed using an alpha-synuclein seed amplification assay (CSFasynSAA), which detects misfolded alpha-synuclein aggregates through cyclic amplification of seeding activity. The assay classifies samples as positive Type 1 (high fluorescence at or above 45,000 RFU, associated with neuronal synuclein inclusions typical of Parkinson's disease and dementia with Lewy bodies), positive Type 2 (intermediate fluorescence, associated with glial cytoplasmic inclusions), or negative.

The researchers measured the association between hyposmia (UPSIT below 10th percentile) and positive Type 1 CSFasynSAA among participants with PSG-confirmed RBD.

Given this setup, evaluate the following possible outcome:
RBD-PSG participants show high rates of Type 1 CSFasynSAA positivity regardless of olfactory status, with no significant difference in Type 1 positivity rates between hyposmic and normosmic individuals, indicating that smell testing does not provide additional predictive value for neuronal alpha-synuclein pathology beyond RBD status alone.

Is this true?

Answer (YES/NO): NO